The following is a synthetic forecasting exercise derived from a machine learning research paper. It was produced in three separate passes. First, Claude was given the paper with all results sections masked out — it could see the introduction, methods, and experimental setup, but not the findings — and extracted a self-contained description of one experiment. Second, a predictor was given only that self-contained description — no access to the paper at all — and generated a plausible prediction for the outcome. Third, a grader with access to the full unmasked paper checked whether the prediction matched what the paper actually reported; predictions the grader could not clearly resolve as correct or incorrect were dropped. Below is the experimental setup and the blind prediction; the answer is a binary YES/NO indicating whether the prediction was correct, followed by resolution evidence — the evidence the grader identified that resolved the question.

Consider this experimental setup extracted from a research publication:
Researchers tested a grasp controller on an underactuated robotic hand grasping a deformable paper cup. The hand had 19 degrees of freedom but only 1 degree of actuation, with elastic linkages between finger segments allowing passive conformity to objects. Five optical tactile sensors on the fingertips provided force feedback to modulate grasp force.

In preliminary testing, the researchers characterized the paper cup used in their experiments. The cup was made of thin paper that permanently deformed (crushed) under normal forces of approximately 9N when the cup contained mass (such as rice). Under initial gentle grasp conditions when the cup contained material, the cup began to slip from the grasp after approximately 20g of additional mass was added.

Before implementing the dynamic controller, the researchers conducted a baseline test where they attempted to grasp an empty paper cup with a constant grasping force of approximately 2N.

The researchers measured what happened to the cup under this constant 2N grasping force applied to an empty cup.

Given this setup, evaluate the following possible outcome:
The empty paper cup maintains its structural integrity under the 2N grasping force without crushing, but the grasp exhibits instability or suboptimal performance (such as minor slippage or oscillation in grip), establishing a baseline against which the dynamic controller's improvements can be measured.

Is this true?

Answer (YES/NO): NO